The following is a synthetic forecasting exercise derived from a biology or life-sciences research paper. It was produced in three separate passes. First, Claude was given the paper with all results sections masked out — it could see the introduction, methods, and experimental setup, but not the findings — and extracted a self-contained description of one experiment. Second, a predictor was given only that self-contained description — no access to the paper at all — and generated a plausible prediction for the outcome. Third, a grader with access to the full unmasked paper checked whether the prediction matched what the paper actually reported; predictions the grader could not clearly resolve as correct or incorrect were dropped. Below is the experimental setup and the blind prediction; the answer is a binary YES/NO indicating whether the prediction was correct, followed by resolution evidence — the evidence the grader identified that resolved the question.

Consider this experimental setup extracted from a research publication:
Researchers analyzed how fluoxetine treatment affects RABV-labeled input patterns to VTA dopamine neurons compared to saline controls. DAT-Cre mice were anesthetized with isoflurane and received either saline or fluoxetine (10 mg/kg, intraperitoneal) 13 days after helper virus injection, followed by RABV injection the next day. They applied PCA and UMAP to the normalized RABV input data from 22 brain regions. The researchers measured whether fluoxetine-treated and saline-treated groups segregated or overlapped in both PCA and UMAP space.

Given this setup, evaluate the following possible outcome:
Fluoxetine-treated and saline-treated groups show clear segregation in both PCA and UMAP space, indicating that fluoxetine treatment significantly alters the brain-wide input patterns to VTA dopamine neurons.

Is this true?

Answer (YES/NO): NO